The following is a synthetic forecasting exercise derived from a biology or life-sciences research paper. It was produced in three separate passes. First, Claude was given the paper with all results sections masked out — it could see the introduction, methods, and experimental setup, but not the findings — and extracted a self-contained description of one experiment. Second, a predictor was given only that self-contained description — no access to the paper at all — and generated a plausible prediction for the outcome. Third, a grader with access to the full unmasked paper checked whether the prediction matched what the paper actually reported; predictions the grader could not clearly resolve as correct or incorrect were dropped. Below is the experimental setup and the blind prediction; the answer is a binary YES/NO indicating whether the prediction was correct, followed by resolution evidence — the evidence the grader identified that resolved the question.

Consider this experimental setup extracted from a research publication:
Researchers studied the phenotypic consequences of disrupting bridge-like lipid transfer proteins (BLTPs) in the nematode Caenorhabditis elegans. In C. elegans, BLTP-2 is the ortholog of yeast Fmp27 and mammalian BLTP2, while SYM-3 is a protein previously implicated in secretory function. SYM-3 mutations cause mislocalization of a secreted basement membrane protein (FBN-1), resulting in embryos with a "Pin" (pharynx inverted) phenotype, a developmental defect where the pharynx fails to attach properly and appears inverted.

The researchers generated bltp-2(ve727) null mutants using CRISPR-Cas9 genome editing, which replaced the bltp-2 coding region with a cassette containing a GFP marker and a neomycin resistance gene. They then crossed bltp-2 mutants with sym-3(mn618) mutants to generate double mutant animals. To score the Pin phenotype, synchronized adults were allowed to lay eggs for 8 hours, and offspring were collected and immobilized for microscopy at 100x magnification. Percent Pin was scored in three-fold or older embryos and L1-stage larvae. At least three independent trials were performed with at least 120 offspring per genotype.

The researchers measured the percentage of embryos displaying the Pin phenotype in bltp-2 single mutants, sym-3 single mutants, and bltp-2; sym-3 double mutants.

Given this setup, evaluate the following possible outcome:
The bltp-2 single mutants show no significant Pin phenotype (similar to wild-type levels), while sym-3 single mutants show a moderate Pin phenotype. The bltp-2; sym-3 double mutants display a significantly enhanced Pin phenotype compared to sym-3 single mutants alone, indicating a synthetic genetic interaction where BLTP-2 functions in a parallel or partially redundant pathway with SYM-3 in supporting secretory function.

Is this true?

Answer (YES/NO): NO